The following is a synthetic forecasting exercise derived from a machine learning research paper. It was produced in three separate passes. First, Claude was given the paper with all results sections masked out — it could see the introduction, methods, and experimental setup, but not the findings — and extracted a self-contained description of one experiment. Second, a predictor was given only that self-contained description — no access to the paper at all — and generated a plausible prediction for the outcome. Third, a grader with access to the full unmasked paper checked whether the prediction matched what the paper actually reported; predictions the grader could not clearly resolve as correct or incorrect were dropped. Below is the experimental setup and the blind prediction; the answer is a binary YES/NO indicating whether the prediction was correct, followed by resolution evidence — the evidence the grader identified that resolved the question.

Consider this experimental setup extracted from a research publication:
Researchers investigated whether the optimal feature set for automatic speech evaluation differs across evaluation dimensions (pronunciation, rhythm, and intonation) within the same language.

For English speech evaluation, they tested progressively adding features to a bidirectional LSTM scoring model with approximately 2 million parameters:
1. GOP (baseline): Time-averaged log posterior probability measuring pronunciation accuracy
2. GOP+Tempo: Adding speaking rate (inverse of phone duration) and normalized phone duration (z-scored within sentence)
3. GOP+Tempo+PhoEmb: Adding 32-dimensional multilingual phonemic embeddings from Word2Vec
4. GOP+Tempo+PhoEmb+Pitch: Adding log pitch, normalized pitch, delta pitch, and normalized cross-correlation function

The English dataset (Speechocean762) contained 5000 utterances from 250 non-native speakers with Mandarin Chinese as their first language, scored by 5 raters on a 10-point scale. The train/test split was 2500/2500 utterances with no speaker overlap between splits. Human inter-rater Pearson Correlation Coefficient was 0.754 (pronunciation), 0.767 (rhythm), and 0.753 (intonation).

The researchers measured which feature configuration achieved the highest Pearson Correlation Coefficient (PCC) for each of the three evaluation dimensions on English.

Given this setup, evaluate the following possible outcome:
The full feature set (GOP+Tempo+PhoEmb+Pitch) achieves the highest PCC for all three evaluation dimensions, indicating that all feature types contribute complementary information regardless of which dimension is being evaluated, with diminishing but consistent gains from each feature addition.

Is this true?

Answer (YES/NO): NO